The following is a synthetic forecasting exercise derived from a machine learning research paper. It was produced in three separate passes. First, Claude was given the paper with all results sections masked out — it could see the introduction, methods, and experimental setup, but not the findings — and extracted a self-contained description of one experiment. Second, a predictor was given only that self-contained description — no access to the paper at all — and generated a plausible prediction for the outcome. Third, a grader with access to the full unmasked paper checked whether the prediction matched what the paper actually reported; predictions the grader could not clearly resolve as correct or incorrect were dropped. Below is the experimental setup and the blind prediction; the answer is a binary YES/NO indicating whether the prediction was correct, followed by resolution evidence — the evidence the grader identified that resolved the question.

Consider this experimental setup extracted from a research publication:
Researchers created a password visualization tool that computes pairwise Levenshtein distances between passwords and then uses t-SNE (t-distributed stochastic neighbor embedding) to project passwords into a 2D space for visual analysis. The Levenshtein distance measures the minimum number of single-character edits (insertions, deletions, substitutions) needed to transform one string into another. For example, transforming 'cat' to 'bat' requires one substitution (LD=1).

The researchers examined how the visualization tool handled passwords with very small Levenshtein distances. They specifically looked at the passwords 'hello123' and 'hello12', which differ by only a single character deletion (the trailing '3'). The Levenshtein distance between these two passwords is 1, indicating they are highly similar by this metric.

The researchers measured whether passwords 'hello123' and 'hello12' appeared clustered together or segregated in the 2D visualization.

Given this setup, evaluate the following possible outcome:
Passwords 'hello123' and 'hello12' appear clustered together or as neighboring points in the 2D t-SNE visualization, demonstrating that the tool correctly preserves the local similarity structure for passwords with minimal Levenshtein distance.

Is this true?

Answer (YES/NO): NO